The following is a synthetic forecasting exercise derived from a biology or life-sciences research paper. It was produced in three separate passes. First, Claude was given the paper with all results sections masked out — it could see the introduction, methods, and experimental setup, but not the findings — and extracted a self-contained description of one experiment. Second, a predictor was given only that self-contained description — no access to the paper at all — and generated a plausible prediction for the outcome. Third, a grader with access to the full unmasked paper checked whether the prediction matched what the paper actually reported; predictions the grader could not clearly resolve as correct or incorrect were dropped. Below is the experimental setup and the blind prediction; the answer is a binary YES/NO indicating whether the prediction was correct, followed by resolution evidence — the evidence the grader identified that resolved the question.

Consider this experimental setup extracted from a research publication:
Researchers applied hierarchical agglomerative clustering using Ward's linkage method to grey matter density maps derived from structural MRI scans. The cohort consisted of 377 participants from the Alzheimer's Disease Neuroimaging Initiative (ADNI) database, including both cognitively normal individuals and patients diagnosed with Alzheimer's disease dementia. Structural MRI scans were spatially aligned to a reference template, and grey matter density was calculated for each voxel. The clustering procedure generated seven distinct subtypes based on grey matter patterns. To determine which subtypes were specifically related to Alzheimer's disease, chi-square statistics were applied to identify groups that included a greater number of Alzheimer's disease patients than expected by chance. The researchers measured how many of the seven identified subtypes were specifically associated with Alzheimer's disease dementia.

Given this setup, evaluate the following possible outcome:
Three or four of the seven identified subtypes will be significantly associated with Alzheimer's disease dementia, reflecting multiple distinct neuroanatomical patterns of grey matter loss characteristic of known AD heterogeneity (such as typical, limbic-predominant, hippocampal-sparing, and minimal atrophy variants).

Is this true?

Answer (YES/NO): YES